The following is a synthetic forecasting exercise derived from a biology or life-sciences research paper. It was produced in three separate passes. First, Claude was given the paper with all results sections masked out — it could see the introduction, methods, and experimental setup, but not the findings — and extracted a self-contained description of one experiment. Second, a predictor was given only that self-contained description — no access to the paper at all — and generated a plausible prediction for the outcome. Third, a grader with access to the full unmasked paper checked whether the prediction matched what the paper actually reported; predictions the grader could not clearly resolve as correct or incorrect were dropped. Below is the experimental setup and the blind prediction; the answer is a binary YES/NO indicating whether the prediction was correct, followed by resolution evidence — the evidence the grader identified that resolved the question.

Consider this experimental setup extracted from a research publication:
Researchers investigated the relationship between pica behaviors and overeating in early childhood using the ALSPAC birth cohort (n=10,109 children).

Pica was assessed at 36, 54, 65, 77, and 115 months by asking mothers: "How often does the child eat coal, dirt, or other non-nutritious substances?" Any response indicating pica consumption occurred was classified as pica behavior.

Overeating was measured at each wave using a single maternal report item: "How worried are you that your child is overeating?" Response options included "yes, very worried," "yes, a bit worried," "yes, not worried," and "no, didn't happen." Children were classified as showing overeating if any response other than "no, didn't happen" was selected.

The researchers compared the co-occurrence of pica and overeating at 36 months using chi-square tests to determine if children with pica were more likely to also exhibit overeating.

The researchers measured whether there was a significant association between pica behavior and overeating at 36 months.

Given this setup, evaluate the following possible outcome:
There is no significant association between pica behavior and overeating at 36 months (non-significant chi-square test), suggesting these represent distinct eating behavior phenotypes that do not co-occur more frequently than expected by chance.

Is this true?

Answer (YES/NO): NO